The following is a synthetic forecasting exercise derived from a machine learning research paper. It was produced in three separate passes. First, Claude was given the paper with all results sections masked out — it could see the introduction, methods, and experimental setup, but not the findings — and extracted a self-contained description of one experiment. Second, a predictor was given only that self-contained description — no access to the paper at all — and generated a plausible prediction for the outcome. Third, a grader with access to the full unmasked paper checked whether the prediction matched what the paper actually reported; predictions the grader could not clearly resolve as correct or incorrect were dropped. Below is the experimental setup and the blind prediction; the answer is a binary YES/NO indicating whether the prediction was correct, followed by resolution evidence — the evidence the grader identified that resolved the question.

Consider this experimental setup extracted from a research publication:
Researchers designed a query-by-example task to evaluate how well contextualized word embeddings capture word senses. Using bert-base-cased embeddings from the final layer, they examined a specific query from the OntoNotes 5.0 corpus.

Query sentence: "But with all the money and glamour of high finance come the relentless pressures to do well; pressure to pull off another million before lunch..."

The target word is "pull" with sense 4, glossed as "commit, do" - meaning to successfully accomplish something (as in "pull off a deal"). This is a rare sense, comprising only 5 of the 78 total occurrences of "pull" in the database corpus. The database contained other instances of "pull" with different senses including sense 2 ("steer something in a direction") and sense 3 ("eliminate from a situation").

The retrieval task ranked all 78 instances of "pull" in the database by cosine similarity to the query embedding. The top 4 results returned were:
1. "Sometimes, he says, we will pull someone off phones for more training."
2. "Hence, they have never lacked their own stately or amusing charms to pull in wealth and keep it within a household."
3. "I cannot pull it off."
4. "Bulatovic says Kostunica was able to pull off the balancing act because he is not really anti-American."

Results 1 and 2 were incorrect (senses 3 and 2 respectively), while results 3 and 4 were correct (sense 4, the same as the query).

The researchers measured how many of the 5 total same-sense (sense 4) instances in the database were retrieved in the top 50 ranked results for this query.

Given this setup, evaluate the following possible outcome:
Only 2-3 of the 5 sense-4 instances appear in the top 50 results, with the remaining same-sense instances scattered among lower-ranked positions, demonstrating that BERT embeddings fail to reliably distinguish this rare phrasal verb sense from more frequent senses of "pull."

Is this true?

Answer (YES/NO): NO